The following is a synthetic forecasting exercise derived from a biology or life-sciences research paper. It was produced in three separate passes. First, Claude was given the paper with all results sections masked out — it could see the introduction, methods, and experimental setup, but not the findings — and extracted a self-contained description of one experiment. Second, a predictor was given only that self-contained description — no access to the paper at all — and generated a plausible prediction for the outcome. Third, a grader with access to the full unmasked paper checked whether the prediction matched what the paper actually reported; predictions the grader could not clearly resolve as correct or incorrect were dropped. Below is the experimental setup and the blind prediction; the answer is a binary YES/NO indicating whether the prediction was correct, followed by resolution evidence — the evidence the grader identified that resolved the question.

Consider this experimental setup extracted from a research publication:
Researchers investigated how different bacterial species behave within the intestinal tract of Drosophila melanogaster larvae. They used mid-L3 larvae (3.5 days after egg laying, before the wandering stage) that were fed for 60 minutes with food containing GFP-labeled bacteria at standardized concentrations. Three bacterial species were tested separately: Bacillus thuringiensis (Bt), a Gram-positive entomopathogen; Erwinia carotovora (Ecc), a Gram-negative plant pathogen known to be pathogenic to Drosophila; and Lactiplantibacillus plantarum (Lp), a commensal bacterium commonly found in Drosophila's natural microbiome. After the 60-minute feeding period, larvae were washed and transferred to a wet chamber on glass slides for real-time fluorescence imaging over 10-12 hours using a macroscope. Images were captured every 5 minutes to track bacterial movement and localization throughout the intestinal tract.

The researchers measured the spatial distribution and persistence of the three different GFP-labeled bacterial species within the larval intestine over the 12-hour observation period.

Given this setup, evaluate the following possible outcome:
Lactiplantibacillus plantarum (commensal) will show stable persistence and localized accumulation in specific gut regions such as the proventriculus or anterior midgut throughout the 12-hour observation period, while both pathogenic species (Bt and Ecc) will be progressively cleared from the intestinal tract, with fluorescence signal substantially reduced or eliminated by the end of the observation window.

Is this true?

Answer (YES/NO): NO